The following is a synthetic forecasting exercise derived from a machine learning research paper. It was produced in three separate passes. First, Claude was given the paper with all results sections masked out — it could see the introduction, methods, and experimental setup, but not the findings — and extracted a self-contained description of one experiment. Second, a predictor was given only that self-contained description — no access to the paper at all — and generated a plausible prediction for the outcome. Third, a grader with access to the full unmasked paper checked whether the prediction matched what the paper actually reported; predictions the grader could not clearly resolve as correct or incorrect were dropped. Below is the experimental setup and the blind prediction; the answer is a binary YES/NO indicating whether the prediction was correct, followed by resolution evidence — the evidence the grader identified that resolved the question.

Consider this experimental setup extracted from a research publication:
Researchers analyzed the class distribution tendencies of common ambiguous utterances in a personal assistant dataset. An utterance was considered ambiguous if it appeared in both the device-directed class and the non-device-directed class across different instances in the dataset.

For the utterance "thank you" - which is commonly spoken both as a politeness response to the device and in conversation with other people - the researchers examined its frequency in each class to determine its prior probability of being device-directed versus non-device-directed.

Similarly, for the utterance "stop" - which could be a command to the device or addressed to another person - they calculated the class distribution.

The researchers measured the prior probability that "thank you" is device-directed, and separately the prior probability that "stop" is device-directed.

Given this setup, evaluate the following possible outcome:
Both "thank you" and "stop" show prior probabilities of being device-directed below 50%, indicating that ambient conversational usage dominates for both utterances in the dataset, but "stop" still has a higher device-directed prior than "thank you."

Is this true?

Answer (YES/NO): NO